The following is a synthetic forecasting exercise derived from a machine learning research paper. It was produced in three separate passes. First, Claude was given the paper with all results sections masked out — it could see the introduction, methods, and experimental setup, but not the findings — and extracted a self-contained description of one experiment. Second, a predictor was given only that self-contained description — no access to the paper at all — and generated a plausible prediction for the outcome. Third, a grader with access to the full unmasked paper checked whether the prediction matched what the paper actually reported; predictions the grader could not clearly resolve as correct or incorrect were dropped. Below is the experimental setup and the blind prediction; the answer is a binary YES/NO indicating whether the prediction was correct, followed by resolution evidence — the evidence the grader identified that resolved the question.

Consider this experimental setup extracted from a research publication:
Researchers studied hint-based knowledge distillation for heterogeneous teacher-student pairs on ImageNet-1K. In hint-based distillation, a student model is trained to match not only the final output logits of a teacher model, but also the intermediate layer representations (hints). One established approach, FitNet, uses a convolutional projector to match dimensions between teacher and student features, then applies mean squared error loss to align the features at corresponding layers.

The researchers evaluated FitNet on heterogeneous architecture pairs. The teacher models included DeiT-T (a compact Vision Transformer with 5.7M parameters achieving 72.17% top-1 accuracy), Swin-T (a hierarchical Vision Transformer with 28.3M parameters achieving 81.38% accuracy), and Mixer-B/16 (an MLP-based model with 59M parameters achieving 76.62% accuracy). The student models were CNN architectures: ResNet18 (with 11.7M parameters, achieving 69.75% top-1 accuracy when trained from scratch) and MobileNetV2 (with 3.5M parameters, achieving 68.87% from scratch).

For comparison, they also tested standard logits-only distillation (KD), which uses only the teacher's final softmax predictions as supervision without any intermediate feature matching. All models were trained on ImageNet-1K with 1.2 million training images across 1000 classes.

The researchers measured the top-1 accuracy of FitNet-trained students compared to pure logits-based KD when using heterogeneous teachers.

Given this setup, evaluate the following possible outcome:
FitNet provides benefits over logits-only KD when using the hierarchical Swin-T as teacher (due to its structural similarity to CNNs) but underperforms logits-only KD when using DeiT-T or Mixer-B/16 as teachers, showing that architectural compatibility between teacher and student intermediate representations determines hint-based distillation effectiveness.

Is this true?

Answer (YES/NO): NO